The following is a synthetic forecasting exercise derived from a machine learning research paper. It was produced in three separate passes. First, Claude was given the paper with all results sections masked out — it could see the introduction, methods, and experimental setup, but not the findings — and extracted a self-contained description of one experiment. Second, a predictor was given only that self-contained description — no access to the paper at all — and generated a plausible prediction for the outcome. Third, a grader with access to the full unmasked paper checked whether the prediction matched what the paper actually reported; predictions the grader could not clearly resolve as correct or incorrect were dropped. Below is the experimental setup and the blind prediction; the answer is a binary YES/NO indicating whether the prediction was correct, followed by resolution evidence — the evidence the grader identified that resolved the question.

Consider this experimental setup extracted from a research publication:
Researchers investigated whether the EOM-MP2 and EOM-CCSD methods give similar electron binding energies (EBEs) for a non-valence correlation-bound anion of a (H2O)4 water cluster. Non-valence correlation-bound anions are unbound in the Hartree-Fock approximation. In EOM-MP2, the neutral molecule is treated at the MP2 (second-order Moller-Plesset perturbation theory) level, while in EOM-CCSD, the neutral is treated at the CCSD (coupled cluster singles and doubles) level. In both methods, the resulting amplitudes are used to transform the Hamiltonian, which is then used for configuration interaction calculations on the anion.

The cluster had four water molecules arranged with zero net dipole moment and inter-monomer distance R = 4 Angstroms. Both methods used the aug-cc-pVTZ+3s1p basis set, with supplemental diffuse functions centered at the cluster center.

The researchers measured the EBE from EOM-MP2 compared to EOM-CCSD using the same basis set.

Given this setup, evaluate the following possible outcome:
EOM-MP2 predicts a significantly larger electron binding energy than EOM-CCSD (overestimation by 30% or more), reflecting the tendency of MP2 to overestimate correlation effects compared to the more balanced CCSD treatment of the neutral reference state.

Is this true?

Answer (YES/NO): NO